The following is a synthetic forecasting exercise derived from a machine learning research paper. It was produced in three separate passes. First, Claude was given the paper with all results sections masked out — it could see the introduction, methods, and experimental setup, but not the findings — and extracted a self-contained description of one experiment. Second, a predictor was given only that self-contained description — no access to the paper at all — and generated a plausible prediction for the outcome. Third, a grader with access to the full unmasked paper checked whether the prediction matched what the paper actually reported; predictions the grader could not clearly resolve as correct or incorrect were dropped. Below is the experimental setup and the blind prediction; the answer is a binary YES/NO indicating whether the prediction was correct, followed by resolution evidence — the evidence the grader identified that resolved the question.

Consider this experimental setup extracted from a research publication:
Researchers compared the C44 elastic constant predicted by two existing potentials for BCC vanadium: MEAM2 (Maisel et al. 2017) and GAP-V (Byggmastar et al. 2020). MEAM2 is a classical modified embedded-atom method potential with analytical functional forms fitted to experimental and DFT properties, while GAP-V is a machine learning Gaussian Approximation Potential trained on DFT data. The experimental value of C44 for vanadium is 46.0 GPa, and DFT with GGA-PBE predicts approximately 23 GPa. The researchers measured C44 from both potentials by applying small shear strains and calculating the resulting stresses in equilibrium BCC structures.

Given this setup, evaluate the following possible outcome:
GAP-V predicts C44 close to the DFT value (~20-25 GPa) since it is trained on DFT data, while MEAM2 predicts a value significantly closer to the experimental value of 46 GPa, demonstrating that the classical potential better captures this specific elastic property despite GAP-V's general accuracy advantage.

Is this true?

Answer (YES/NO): YES